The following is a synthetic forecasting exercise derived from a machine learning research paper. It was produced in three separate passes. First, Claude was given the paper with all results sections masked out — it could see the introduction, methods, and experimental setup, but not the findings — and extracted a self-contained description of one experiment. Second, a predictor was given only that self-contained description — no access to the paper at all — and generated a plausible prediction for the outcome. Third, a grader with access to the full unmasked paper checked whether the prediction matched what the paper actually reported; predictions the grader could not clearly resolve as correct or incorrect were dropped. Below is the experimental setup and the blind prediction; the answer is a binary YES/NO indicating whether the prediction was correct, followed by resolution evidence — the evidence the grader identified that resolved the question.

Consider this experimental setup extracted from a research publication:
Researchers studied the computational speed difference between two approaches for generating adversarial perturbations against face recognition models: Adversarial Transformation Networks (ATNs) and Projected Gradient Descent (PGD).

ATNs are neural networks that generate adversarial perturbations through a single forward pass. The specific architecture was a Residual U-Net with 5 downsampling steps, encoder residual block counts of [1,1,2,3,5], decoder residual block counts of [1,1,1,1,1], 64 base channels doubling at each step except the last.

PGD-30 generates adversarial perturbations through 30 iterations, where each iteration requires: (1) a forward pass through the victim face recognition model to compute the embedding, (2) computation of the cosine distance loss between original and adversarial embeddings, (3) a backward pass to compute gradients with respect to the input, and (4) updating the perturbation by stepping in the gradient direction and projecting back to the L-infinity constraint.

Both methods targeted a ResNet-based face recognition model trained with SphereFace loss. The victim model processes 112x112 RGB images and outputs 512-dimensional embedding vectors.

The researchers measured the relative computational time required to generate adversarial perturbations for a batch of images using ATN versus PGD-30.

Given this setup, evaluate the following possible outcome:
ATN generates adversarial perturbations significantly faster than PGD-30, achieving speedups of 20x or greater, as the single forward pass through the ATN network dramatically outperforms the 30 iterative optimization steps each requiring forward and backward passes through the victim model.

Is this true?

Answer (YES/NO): YES